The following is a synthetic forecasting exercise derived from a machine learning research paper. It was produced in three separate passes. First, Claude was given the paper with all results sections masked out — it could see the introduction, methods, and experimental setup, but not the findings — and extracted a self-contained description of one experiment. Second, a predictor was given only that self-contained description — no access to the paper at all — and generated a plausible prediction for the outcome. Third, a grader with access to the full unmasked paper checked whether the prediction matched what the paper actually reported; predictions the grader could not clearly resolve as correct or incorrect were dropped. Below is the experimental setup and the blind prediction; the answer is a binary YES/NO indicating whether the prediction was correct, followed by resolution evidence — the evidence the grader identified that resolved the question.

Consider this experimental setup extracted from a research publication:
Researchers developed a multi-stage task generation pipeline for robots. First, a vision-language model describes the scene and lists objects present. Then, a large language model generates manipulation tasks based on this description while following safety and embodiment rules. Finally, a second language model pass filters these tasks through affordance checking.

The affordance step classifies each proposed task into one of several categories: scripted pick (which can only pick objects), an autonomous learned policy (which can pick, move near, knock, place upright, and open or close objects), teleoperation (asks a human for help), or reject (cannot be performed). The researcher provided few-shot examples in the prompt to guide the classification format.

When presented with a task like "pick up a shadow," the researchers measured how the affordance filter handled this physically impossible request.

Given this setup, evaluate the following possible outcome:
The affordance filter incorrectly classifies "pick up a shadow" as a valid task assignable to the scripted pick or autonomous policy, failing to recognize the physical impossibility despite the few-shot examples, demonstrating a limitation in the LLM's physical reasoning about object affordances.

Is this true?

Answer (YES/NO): NO